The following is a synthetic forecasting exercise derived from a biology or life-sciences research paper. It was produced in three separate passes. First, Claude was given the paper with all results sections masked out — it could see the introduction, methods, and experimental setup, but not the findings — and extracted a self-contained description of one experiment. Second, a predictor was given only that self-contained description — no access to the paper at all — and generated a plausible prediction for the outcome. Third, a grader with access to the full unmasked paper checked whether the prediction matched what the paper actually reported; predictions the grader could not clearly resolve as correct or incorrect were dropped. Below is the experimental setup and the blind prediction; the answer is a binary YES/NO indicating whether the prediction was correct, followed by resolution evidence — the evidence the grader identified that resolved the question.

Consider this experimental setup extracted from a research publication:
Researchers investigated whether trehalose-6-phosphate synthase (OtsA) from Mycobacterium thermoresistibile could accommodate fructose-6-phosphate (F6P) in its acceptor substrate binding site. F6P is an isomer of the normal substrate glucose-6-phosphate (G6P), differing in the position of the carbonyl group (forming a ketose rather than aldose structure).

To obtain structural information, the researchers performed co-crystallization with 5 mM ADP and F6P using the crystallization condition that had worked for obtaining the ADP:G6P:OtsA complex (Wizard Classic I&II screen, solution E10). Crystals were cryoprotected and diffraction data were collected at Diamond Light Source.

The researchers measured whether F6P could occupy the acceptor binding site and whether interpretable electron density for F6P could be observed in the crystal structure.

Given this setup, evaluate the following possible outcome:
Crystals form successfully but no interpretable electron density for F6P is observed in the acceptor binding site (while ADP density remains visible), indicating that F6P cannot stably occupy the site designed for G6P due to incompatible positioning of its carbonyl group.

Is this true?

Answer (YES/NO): NO